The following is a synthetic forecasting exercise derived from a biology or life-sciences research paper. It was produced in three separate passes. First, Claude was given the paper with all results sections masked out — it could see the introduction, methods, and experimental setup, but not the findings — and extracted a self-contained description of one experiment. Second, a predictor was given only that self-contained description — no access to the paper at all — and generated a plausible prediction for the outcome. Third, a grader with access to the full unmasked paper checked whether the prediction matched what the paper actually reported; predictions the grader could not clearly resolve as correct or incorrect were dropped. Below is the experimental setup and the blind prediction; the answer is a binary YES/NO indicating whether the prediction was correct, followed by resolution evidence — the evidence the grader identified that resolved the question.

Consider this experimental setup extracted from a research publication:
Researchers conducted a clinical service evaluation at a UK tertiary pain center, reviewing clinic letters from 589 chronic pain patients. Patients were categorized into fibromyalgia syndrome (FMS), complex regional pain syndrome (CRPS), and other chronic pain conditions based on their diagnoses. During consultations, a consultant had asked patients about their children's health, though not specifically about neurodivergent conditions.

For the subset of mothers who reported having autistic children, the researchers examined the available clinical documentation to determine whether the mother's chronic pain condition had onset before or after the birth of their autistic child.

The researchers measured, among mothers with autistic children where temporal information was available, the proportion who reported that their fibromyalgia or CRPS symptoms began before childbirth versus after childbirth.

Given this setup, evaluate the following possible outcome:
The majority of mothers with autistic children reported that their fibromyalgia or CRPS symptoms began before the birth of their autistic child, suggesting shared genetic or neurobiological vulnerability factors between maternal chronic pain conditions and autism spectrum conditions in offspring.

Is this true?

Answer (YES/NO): NO